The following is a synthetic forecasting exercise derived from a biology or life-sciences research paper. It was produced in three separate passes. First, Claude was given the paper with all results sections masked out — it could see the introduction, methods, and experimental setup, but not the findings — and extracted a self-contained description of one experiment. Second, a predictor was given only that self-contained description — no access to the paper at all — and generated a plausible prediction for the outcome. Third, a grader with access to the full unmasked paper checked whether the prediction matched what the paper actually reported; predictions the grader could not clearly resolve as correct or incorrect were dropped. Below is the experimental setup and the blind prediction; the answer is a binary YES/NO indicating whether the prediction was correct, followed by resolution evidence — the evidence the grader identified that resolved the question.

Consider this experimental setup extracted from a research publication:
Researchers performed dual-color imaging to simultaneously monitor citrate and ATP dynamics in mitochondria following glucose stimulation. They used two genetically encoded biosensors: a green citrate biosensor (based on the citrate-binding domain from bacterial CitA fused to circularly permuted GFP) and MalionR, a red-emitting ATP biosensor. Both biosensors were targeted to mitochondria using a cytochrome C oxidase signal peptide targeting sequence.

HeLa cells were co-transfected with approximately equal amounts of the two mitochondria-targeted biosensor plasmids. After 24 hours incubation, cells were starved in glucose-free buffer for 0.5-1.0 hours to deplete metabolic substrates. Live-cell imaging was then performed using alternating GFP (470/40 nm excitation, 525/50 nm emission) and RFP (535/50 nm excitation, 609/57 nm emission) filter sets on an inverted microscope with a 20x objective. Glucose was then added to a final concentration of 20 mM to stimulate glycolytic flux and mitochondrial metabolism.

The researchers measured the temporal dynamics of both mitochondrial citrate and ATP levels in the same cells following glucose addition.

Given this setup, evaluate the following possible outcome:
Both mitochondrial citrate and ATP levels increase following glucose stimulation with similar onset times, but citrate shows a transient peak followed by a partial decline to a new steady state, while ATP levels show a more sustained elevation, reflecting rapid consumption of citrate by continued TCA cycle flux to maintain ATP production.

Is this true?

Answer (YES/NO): NO